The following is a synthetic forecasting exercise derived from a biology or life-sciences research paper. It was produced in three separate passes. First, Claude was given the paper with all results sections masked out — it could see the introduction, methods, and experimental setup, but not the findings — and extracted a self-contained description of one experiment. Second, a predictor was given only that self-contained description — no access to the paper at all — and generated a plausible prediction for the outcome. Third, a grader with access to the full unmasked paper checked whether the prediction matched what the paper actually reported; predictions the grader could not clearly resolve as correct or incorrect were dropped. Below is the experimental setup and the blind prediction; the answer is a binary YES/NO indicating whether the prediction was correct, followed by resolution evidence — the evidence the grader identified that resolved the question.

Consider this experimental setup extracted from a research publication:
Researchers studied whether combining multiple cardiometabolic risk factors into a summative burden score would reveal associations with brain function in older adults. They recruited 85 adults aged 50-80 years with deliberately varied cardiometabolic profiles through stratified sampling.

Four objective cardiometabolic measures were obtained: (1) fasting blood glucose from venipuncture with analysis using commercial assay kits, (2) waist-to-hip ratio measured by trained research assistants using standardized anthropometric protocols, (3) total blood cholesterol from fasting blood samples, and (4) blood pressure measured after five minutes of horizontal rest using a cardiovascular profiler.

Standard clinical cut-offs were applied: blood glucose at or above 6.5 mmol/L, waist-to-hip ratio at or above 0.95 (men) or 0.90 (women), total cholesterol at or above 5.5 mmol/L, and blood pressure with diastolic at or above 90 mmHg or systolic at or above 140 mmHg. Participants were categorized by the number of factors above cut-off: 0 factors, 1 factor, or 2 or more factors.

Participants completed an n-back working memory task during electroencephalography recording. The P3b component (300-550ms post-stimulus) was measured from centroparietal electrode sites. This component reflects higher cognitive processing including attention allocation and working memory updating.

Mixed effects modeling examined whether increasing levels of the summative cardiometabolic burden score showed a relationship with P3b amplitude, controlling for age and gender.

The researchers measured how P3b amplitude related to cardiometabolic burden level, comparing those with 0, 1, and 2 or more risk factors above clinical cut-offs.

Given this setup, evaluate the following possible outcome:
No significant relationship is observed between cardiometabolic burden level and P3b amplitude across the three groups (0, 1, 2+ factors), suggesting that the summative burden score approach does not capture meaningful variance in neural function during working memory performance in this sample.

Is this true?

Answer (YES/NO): NO